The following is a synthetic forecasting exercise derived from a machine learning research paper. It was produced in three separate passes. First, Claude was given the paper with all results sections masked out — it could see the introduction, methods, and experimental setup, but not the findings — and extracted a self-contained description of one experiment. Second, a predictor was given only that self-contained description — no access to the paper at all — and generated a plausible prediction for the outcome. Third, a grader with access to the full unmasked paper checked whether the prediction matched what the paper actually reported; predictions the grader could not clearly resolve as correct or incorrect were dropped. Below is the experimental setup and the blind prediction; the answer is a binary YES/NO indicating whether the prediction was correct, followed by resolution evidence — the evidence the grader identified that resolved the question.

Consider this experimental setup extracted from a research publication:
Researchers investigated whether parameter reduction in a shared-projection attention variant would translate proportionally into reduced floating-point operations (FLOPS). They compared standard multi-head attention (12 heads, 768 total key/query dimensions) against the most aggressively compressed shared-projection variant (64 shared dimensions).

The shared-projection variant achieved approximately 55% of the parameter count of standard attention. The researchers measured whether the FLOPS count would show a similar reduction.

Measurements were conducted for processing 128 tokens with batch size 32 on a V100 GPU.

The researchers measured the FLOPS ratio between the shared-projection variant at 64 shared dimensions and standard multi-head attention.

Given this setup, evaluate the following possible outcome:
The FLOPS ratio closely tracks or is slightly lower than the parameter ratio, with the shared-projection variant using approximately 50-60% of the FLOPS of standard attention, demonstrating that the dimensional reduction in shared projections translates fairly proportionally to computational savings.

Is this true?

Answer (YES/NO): NO